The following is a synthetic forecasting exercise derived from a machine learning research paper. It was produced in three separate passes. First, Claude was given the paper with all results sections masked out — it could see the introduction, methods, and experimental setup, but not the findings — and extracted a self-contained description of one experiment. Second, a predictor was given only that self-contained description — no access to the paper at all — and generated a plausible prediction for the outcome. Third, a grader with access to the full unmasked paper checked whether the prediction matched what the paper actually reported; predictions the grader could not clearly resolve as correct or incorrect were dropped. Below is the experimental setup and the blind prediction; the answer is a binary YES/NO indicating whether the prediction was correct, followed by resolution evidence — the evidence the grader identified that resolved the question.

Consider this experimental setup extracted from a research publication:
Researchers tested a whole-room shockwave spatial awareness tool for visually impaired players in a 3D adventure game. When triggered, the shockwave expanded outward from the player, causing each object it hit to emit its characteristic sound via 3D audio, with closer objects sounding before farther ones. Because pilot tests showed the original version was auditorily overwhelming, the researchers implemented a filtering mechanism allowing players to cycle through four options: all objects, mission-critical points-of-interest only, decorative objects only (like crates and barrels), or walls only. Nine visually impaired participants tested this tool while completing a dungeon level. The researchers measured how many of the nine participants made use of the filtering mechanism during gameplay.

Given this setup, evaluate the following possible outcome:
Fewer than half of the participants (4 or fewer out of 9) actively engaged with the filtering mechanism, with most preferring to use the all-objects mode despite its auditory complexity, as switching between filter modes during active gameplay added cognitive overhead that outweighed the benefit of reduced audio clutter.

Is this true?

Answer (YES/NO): NO